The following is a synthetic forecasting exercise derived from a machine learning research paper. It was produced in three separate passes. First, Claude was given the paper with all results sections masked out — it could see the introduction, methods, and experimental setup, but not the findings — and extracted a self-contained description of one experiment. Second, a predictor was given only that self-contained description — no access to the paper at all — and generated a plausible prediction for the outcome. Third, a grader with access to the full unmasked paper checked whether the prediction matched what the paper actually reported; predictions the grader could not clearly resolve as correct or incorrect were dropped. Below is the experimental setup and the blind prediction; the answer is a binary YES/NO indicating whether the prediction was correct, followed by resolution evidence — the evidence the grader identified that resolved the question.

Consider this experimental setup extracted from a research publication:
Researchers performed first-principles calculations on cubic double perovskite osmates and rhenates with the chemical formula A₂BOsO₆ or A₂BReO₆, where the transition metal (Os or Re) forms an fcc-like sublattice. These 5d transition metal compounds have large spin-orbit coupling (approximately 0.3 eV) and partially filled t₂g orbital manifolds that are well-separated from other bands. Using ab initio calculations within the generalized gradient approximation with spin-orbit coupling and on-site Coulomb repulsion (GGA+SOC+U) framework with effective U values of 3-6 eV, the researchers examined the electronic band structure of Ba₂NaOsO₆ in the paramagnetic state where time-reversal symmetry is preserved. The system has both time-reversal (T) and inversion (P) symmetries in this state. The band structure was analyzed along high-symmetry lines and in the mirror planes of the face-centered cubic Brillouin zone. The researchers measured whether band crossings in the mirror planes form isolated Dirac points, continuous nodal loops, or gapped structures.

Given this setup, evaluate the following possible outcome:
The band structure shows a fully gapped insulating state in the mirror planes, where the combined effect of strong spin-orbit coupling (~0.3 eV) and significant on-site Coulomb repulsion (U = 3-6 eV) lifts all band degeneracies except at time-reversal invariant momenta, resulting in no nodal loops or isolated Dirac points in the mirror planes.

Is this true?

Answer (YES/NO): YES